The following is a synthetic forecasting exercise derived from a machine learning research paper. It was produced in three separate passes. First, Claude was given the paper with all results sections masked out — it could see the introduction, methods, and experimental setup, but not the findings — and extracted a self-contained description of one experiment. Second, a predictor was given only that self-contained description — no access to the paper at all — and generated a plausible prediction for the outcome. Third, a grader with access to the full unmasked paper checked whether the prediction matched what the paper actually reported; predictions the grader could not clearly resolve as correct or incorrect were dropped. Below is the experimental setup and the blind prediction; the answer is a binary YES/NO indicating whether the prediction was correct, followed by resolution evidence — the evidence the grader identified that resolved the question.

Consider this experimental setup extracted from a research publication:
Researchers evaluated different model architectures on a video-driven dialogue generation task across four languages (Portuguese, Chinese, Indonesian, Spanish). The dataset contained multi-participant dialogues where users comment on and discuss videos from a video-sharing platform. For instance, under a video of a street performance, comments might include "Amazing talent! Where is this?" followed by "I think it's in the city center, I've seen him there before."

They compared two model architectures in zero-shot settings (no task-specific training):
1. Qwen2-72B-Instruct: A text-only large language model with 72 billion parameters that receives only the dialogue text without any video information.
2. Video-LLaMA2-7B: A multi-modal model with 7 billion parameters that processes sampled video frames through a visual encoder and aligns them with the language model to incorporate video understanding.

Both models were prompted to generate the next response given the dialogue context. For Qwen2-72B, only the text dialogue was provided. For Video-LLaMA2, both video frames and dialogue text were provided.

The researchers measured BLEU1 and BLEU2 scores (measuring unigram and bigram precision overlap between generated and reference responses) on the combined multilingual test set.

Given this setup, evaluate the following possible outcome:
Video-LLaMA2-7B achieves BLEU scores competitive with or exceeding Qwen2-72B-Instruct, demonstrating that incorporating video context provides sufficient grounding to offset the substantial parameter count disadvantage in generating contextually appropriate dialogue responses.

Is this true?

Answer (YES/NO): YES